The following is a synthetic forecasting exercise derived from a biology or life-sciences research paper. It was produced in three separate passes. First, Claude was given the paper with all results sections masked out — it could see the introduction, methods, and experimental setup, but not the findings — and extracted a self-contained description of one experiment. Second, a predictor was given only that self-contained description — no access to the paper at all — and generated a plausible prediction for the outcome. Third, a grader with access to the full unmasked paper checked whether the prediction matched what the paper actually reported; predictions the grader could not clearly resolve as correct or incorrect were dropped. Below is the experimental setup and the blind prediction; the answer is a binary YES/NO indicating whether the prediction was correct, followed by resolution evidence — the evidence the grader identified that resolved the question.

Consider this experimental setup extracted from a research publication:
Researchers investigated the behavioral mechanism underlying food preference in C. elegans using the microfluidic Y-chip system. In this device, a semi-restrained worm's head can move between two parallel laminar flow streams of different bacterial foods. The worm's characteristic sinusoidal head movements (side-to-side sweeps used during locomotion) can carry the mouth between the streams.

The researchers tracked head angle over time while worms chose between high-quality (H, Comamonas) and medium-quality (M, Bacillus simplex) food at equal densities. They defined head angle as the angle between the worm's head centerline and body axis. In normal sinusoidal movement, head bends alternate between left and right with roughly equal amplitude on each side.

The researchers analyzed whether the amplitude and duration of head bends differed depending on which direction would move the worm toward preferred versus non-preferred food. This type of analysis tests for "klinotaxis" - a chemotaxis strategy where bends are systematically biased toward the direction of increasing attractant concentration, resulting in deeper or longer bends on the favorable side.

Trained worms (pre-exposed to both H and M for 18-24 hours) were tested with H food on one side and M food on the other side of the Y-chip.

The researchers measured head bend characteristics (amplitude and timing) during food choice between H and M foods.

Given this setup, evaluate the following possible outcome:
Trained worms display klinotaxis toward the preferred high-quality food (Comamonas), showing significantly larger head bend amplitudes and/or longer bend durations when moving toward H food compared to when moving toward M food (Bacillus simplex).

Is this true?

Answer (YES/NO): NO